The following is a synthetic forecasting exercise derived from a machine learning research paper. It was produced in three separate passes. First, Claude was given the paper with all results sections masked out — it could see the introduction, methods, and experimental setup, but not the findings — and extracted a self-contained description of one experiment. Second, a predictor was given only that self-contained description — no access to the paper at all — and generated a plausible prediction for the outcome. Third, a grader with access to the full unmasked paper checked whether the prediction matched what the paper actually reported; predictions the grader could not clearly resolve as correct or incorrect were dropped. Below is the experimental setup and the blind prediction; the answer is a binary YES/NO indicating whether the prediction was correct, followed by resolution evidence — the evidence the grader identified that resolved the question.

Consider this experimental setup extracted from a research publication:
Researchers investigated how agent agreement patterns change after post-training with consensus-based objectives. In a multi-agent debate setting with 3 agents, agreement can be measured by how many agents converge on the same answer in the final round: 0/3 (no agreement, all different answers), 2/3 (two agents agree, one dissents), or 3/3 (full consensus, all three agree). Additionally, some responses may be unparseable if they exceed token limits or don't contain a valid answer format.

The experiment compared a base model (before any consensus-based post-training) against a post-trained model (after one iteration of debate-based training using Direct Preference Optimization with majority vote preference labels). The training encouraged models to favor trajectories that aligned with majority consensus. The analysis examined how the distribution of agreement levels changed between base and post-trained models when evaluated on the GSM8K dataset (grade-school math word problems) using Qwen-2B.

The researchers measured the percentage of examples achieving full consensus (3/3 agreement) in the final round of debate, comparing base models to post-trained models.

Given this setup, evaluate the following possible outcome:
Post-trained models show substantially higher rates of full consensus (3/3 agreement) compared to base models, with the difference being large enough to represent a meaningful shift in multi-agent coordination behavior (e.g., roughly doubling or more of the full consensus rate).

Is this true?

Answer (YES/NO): YES